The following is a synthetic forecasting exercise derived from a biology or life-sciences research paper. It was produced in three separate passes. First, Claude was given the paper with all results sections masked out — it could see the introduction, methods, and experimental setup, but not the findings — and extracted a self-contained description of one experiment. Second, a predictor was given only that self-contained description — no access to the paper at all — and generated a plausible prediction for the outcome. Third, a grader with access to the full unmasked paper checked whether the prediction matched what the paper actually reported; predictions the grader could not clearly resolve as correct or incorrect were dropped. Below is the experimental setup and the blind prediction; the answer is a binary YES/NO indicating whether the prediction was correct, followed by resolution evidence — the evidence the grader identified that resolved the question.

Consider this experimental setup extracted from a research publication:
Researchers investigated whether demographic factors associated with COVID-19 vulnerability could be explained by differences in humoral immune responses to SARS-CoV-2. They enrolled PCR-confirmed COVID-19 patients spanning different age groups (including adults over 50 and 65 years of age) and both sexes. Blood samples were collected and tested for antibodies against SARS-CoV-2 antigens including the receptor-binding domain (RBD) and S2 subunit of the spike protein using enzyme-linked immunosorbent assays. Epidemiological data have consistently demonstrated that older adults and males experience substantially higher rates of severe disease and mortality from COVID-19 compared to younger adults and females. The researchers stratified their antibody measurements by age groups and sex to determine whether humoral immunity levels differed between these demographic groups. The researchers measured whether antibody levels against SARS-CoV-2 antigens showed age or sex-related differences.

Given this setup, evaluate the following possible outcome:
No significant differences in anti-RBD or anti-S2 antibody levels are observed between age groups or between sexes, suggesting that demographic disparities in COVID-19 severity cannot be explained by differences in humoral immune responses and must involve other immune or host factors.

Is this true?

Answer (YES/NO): YES